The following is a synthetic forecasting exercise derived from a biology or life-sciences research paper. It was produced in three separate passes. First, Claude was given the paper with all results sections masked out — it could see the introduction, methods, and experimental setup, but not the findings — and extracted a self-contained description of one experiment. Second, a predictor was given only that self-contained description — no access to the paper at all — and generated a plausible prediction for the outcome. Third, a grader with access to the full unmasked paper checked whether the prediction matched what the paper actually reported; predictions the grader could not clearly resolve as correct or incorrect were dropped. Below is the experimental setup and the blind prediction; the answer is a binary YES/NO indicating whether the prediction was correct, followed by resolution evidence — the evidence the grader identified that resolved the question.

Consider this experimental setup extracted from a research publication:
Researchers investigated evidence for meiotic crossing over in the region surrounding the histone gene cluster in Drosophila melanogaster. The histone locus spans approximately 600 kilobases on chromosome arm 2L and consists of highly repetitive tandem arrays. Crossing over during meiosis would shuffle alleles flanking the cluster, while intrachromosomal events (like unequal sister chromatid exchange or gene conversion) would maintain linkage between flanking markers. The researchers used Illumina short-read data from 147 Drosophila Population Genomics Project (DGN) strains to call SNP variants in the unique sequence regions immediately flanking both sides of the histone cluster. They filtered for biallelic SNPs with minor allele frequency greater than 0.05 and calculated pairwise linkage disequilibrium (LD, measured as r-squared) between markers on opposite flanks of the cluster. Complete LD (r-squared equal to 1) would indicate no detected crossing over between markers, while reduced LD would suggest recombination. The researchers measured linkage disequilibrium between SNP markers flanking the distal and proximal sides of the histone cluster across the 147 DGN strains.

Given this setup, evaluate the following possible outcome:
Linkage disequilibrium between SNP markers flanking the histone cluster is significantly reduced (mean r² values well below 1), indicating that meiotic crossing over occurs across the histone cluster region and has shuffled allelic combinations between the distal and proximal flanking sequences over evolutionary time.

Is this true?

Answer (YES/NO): NO